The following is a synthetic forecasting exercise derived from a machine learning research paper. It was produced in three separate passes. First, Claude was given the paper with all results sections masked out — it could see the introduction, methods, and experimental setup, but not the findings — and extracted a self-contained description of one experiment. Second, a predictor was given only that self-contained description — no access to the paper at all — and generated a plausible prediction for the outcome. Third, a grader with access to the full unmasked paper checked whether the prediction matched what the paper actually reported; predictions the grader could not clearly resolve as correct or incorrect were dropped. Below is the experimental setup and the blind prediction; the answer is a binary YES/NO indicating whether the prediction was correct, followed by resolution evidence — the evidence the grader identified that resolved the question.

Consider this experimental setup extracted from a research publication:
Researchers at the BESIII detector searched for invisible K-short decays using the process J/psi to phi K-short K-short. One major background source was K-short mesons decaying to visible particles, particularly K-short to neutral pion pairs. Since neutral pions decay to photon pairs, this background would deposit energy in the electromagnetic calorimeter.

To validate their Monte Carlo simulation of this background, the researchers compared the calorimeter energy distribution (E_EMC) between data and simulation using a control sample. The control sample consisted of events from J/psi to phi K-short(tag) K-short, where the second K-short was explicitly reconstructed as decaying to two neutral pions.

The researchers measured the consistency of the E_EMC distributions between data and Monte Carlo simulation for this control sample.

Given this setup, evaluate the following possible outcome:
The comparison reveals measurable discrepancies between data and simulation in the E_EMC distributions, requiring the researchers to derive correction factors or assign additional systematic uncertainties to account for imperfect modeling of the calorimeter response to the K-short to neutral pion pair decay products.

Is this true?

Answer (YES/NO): NO